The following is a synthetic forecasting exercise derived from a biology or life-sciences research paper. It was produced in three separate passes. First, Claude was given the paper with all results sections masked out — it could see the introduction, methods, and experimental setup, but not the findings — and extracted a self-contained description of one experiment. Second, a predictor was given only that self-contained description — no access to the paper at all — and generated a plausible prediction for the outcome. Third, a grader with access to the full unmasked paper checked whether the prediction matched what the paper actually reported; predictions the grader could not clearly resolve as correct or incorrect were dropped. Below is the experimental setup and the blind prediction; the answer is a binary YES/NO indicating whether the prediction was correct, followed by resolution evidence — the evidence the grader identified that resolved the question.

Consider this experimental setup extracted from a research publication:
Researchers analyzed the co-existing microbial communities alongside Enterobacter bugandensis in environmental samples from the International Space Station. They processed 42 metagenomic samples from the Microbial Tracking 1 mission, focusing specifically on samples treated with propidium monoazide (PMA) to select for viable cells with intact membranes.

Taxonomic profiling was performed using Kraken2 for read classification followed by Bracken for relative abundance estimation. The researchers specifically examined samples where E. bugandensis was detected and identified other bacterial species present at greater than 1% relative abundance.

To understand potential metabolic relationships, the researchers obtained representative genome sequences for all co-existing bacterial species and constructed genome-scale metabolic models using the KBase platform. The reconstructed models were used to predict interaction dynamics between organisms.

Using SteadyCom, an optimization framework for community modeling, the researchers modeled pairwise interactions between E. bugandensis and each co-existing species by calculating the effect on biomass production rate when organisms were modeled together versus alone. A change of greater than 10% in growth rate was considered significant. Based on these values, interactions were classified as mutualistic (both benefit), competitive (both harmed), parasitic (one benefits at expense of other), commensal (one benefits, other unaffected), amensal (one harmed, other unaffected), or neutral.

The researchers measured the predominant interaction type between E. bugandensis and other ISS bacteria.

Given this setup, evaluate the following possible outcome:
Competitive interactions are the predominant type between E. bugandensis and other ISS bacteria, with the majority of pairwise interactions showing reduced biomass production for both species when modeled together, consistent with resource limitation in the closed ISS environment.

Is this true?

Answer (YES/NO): NO